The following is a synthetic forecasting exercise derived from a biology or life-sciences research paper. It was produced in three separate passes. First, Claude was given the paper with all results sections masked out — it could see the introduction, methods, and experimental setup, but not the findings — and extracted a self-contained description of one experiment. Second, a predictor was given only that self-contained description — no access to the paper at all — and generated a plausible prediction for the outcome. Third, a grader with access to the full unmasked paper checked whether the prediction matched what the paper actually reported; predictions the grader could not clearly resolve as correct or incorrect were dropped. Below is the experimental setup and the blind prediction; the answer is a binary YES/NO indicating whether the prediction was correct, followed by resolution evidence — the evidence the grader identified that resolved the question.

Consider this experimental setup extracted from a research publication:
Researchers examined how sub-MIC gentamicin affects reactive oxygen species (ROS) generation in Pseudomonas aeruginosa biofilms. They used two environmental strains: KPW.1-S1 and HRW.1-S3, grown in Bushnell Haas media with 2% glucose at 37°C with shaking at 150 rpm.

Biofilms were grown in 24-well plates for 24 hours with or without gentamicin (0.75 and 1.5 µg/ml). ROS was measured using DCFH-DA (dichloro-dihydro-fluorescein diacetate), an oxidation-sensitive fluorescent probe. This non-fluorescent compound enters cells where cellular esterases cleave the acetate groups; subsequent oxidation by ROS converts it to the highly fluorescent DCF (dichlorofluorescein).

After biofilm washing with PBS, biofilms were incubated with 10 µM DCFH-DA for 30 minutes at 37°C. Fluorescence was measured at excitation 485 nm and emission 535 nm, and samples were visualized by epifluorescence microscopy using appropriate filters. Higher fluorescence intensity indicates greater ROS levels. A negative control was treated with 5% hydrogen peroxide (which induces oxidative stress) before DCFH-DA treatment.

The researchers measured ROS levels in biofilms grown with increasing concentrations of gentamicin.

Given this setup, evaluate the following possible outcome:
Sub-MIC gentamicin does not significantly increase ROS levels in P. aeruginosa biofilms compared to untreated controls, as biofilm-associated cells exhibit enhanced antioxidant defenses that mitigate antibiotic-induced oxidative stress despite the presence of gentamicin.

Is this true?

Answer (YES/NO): NO